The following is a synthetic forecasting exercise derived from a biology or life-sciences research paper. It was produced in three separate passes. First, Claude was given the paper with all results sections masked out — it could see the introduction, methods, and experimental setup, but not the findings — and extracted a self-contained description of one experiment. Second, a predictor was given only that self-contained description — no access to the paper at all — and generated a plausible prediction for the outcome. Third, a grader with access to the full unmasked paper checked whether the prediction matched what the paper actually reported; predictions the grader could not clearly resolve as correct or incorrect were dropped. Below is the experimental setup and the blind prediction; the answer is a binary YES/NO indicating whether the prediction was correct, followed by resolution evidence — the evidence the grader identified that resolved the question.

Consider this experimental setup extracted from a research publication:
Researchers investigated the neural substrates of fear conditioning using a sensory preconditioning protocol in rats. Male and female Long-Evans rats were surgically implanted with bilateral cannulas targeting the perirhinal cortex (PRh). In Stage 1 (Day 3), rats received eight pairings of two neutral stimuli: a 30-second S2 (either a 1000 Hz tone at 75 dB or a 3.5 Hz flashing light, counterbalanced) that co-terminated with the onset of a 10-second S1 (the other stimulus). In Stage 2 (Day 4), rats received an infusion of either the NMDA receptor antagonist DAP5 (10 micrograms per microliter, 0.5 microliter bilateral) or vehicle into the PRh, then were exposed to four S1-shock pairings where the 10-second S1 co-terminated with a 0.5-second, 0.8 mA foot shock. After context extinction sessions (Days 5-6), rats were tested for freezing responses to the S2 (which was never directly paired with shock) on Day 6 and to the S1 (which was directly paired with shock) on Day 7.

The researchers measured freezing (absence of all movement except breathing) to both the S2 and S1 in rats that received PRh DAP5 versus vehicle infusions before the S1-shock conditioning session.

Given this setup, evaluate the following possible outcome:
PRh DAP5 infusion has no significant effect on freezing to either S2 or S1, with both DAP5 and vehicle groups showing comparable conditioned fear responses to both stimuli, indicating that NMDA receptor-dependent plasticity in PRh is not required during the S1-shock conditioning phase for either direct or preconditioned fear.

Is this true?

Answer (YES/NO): NO